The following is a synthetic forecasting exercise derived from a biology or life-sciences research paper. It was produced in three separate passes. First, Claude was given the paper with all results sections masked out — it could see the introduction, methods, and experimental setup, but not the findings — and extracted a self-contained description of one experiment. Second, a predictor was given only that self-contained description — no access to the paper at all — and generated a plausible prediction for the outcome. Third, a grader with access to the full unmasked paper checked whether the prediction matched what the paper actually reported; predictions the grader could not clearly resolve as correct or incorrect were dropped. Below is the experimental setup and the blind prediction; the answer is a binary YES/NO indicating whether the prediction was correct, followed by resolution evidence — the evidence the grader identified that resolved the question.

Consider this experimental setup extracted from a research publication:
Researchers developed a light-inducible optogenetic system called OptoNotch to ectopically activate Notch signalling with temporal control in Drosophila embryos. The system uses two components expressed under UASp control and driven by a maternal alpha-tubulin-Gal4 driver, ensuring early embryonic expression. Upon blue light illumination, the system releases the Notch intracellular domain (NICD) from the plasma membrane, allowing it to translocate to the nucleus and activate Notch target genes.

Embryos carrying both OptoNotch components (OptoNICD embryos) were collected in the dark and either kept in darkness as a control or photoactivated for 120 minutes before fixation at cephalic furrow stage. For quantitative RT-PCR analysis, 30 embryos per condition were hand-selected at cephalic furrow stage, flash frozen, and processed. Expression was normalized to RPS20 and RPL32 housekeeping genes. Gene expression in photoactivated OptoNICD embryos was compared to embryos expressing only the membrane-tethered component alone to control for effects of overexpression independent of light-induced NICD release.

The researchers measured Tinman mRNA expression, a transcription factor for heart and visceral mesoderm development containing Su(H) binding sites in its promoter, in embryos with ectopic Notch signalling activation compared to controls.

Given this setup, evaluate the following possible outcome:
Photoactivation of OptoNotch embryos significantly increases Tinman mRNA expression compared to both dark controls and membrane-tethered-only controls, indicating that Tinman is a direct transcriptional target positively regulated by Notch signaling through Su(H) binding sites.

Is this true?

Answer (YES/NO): NO